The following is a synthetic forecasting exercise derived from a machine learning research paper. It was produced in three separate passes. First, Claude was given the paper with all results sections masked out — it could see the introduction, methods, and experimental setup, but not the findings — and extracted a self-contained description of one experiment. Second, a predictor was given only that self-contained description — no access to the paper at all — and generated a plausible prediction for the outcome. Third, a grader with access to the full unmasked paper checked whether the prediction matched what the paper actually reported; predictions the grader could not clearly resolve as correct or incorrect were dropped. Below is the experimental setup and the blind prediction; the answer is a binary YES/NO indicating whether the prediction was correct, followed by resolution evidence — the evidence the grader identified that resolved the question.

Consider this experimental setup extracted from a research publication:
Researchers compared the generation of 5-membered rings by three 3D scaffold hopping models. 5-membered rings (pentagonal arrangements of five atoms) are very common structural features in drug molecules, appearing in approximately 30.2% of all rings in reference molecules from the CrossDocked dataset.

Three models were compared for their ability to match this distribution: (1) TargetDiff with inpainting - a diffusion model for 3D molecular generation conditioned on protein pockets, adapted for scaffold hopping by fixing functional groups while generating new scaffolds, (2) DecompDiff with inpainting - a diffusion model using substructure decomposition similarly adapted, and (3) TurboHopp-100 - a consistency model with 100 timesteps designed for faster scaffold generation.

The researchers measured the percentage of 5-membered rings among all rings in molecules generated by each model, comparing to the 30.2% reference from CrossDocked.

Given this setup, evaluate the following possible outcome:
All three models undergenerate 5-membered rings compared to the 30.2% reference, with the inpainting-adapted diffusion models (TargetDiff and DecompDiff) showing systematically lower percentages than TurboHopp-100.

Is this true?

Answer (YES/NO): NO